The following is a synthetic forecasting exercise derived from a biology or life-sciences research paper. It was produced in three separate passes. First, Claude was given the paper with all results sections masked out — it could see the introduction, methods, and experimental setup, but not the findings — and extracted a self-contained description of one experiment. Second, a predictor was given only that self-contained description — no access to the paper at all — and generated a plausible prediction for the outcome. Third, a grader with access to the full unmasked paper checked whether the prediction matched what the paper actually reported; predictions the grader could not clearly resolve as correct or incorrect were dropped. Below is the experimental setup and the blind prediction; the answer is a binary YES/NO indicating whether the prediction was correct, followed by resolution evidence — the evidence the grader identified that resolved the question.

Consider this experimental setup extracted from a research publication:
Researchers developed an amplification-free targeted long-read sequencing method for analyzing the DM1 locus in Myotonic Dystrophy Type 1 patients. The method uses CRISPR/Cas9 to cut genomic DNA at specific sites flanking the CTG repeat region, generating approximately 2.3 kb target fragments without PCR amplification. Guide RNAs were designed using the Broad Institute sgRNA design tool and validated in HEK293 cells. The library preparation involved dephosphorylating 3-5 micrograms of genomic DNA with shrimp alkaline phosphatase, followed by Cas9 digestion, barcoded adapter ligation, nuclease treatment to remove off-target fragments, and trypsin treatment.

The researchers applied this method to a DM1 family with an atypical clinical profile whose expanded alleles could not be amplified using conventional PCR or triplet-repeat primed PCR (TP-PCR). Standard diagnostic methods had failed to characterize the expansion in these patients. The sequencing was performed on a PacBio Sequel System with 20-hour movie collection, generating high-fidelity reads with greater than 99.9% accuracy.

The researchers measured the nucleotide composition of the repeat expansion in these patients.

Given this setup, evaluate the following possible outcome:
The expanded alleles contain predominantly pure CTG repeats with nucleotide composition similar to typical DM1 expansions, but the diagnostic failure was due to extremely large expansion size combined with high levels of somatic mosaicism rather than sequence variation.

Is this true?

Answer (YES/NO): NO